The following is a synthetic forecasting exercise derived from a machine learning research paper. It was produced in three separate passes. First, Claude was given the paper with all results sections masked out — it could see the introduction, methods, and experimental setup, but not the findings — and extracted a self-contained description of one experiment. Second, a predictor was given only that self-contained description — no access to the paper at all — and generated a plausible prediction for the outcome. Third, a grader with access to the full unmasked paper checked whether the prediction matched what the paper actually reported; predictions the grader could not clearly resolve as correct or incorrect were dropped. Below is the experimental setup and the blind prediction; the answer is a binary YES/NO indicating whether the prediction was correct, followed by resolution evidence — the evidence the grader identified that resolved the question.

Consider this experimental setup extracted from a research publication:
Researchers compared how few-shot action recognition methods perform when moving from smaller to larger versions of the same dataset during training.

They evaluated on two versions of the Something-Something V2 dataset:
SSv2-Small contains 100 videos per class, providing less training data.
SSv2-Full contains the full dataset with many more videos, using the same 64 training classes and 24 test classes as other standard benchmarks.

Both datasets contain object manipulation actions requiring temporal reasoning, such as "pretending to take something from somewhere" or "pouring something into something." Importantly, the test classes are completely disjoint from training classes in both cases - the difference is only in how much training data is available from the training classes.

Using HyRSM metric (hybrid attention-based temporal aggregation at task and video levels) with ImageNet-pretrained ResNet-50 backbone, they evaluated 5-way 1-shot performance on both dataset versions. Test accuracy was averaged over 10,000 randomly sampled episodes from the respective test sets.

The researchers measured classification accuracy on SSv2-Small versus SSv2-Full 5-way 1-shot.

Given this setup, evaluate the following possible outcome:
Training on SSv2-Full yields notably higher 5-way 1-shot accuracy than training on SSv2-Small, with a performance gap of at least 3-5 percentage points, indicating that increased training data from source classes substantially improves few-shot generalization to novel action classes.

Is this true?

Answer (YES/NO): YES